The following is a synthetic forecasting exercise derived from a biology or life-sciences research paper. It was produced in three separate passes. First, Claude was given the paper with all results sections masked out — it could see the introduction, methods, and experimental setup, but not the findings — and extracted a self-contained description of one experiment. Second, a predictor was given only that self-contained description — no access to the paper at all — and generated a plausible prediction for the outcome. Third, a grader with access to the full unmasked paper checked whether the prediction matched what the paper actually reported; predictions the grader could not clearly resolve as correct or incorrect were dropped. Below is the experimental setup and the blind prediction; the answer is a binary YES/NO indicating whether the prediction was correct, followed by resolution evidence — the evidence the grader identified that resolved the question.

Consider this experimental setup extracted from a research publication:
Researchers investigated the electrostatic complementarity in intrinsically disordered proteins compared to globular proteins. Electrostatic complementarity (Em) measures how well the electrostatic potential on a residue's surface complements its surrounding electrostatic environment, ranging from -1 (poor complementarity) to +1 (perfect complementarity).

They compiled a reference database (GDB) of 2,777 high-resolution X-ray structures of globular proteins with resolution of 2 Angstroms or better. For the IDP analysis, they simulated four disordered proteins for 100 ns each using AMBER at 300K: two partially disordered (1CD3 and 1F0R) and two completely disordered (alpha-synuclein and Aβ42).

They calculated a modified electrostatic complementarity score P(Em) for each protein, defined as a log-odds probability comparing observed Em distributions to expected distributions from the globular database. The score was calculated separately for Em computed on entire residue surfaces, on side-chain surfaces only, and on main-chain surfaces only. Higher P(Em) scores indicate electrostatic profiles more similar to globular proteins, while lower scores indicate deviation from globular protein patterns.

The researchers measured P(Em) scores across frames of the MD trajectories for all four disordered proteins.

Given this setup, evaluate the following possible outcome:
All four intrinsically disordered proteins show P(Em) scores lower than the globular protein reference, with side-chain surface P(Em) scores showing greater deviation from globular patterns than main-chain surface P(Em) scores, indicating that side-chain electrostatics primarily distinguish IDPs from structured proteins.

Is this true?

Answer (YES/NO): NO